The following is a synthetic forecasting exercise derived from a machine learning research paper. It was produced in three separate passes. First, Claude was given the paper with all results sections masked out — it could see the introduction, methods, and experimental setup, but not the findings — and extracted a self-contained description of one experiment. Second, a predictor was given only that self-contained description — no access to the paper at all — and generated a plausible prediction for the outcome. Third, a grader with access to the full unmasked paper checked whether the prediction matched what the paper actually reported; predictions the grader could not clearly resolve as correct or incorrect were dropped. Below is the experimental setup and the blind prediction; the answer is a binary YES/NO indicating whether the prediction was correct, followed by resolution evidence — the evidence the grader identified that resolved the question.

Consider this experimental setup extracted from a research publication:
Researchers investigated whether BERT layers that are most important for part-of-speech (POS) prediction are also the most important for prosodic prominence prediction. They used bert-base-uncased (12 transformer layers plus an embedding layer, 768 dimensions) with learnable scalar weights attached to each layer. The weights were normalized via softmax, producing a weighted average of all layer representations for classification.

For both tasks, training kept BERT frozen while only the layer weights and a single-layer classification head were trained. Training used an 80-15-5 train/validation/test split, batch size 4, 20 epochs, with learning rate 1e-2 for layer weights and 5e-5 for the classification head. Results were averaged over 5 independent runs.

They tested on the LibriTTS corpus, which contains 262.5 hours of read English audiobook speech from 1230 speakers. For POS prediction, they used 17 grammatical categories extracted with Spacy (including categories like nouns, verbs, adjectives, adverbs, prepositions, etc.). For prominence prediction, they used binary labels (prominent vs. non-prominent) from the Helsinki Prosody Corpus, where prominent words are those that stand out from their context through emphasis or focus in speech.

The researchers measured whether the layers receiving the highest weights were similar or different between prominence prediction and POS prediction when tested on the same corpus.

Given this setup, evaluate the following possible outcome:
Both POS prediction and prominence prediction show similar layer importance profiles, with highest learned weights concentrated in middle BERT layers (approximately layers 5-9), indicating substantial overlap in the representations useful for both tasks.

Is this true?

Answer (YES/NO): NO